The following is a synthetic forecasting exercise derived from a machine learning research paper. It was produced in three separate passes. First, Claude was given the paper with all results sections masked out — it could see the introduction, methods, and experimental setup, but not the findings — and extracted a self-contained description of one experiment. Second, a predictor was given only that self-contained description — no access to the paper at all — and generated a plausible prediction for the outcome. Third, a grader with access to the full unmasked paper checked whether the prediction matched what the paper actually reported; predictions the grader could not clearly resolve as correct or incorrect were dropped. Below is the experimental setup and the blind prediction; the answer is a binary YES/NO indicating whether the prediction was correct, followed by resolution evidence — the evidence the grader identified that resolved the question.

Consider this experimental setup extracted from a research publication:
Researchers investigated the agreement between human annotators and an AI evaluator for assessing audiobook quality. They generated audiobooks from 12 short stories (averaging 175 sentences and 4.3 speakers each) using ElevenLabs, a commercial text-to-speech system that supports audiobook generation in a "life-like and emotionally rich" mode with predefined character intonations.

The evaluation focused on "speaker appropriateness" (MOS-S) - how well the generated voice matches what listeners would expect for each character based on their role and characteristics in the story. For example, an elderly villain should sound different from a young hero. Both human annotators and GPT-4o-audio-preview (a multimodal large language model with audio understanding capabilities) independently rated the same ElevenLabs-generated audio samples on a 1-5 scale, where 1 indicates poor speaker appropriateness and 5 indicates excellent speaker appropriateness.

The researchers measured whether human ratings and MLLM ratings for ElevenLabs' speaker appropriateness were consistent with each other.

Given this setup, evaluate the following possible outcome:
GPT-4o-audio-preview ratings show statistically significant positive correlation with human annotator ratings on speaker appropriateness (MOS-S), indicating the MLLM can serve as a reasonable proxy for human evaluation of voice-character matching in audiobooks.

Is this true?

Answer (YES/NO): NO